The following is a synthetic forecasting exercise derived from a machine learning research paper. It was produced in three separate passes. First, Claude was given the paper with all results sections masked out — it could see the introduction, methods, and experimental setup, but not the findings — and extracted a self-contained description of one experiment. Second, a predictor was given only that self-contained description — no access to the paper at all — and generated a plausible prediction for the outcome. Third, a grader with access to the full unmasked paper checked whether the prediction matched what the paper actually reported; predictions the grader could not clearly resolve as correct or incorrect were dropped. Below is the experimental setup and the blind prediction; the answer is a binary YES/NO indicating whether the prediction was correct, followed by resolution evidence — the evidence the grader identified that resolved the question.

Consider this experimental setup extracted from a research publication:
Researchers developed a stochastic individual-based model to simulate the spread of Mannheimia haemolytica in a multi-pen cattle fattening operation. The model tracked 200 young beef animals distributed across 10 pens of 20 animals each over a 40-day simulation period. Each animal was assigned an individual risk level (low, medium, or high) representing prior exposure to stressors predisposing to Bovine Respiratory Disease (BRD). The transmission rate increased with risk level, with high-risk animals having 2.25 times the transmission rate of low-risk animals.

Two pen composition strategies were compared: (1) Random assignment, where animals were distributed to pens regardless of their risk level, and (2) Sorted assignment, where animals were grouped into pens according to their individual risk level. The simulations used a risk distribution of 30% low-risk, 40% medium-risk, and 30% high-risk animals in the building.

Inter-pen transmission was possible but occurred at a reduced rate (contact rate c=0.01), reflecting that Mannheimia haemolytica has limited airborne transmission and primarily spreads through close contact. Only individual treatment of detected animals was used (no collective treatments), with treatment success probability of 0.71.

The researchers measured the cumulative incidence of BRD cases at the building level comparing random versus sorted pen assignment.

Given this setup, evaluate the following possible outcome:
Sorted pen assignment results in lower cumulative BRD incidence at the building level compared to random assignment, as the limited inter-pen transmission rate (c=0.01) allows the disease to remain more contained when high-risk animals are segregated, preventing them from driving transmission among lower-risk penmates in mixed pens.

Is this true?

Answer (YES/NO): YES